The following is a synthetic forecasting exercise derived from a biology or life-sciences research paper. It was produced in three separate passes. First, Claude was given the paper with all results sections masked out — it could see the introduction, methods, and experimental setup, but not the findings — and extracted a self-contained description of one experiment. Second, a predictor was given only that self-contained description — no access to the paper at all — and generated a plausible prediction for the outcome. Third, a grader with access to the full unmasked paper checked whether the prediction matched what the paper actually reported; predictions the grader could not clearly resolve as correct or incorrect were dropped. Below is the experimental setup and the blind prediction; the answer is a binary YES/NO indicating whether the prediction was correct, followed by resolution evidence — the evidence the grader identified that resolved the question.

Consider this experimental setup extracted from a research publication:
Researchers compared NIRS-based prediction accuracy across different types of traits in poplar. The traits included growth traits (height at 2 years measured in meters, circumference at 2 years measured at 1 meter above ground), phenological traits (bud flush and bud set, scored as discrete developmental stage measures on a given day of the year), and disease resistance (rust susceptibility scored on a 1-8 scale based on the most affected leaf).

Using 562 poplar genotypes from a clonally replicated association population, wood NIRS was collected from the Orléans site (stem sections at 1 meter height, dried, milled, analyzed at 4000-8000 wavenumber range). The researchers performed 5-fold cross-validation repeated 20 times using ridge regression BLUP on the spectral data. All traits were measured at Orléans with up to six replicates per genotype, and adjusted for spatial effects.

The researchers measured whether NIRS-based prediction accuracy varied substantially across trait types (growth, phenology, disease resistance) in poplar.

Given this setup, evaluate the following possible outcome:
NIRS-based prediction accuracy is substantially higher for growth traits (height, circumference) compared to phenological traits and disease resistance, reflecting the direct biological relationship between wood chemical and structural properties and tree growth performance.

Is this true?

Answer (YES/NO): NO